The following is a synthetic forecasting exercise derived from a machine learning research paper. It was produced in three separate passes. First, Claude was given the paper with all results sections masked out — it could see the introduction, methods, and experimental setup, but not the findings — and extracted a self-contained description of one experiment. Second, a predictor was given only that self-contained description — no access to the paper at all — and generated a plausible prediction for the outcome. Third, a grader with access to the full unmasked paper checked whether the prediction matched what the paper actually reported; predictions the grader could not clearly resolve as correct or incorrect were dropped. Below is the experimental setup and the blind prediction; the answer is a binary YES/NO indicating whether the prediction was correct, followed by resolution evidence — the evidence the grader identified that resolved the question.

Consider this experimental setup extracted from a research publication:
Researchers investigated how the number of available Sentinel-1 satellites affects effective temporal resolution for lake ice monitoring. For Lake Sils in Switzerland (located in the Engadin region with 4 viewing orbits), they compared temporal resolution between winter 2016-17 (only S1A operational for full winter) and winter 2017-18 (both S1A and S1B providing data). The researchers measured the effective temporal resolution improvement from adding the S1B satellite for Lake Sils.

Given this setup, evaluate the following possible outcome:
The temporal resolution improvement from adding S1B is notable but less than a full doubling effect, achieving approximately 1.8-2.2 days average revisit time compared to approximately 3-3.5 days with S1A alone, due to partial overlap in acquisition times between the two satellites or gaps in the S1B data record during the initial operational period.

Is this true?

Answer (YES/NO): NO